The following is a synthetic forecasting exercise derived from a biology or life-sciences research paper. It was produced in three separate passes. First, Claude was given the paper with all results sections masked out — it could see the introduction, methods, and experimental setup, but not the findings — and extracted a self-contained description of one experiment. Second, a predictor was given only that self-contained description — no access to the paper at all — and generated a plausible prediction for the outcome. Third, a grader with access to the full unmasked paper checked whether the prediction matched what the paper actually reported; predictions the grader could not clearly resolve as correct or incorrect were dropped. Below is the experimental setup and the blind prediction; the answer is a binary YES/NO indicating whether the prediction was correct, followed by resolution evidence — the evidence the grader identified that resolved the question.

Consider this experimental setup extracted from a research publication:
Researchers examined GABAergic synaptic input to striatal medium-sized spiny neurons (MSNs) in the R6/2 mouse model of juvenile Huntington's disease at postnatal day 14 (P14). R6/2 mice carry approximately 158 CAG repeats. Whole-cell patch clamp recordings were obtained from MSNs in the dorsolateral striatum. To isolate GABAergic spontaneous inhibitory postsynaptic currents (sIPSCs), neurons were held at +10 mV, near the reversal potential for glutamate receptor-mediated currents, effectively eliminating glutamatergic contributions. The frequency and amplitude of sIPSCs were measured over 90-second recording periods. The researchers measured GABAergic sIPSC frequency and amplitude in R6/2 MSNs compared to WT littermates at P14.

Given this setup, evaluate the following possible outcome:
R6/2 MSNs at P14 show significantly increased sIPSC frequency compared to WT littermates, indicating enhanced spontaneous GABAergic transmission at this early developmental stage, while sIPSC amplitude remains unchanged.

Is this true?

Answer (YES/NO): NO